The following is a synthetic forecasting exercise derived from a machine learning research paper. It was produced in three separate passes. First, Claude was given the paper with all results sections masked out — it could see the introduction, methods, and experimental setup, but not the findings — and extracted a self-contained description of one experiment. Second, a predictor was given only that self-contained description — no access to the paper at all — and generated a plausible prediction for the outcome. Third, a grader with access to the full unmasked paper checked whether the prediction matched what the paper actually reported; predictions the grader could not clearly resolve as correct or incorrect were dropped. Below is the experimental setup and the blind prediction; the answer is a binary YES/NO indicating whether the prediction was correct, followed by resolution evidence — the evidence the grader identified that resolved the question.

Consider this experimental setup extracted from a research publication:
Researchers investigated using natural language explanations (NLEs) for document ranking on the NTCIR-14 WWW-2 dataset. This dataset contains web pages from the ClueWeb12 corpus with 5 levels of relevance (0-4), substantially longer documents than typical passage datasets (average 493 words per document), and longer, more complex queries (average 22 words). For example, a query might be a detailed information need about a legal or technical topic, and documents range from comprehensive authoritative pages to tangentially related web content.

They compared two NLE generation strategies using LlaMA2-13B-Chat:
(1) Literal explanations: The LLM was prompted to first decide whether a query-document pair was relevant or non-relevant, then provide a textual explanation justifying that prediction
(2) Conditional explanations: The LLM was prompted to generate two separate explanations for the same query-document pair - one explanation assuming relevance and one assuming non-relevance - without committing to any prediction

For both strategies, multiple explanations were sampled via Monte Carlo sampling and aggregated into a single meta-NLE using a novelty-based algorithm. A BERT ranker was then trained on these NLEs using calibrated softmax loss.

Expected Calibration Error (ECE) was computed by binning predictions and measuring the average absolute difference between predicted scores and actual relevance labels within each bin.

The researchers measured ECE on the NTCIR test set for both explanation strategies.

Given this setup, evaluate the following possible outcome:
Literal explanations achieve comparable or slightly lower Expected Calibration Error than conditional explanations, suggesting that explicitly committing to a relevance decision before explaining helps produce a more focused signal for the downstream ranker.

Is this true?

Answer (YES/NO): NO